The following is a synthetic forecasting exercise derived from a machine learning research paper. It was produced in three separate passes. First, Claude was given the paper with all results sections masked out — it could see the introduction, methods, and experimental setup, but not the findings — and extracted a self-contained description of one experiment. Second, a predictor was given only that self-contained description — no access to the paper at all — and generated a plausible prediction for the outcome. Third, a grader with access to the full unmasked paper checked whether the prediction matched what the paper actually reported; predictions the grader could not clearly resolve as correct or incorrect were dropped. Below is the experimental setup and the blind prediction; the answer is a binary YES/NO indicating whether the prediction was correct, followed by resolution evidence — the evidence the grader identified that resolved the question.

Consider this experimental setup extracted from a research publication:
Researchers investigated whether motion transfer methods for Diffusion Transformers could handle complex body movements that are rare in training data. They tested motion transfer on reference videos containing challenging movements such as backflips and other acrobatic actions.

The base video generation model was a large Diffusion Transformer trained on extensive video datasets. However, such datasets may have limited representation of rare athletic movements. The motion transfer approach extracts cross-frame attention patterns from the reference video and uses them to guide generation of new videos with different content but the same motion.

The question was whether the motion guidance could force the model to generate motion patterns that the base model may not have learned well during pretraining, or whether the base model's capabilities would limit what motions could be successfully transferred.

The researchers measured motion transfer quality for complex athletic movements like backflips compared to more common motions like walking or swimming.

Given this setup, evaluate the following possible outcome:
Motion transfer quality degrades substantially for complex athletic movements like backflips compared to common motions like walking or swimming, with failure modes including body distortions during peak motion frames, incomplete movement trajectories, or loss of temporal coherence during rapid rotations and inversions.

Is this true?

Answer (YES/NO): YES